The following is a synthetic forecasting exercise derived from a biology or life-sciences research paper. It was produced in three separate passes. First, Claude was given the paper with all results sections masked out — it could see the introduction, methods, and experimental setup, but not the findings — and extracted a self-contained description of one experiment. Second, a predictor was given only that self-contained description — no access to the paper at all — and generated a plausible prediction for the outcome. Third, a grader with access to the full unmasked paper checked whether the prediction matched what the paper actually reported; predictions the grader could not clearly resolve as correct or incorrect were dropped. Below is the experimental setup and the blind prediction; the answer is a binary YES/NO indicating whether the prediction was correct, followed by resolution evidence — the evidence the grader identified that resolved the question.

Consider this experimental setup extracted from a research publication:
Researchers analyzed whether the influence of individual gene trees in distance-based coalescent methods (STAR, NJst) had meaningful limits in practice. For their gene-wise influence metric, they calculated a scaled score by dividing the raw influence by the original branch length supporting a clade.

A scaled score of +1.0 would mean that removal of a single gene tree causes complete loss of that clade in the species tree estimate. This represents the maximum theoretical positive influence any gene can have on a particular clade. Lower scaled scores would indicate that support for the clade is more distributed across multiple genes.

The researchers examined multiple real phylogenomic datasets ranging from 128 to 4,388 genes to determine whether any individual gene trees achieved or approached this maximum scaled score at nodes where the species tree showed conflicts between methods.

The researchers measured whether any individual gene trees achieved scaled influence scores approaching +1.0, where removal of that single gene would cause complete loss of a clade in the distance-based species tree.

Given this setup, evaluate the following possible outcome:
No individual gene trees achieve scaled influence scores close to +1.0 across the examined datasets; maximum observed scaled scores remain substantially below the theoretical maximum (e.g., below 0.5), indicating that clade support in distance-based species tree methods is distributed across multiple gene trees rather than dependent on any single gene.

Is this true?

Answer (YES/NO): NO